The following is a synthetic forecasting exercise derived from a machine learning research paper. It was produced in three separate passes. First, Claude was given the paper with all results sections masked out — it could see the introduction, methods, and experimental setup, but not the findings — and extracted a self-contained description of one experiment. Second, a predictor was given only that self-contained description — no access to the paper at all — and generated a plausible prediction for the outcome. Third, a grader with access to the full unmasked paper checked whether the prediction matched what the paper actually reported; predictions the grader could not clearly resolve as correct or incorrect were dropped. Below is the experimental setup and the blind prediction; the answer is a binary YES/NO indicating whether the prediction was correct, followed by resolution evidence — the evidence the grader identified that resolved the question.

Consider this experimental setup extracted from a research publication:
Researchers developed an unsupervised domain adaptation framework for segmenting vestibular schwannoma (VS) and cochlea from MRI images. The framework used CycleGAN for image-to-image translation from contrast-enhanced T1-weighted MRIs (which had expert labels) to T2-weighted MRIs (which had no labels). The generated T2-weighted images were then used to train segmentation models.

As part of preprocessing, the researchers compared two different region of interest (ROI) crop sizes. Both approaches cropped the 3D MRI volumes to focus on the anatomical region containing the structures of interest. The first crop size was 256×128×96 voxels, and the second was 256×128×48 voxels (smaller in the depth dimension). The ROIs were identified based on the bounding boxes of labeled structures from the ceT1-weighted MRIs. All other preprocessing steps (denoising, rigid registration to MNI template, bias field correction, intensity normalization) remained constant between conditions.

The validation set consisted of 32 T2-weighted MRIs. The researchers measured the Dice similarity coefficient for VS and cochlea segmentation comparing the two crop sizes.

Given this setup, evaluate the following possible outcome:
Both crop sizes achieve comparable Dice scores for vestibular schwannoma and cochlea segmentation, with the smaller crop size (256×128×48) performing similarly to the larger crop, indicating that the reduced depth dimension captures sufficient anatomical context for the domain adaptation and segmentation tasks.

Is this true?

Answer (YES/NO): NO